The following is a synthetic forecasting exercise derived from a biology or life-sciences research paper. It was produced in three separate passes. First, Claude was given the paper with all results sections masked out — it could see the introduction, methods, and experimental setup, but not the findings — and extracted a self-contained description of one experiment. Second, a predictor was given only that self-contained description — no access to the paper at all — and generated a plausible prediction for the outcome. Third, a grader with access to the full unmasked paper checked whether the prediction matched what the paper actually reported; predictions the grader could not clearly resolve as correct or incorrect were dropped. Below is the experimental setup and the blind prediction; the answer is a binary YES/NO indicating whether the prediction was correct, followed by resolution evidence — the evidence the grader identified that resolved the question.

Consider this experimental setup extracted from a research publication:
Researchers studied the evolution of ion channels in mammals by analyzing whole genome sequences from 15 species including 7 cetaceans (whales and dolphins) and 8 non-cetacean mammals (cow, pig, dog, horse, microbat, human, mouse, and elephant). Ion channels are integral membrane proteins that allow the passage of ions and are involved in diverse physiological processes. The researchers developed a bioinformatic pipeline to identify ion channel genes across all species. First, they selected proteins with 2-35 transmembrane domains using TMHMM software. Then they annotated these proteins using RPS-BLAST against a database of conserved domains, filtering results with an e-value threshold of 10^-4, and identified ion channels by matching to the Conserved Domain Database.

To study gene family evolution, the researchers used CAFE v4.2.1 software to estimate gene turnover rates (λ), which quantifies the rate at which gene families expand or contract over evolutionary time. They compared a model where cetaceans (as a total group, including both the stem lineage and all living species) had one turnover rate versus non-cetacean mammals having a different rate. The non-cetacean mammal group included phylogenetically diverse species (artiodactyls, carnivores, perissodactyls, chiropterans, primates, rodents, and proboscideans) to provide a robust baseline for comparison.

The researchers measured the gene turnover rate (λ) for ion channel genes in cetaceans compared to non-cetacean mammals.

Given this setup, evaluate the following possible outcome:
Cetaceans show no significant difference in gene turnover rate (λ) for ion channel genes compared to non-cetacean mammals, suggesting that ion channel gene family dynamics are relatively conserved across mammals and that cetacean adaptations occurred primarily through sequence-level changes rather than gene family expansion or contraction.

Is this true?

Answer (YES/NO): NO